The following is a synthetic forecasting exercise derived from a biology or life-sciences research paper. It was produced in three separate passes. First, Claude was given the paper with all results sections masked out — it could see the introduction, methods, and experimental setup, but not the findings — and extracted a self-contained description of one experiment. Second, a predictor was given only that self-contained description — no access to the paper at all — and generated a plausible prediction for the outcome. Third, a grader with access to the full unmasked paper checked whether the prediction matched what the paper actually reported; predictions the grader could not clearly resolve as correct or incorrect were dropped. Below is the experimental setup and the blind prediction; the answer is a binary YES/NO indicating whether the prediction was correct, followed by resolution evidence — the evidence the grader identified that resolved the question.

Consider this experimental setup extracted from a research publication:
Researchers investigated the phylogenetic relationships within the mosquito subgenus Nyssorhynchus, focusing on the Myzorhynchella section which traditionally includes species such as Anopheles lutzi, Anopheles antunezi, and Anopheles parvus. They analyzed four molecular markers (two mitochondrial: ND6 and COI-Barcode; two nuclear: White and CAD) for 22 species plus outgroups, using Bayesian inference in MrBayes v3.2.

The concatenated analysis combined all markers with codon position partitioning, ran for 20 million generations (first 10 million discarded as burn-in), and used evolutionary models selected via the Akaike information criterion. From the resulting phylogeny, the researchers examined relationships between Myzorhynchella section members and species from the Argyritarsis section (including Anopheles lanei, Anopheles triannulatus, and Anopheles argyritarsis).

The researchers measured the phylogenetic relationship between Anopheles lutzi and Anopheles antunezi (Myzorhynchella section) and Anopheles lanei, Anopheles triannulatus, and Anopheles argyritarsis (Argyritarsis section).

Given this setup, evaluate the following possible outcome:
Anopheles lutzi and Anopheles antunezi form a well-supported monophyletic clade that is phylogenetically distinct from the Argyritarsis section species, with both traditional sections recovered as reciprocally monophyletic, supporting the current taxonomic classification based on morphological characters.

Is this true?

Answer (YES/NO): NO